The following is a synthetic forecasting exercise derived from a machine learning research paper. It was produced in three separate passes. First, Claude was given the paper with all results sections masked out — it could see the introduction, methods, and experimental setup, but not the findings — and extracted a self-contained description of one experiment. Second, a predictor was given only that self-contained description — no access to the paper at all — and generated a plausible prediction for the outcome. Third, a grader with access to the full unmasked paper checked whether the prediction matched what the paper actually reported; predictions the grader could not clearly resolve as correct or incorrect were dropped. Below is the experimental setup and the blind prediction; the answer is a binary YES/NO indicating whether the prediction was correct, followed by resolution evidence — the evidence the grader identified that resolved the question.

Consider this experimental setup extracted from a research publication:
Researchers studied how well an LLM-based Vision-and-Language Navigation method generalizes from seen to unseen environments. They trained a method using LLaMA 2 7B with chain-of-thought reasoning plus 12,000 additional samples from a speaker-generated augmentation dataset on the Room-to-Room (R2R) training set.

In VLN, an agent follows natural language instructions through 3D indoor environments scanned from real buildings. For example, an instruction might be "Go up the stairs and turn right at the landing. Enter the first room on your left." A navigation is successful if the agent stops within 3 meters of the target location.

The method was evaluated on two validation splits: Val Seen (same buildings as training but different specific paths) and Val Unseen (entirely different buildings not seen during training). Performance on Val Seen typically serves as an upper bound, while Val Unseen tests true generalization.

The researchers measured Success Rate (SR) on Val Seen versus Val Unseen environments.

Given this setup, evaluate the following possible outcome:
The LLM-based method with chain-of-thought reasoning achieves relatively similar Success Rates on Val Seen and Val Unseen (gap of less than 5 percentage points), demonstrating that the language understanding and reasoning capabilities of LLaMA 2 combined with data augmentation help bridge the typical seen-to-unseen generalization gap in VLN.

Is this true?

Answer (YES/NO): YES